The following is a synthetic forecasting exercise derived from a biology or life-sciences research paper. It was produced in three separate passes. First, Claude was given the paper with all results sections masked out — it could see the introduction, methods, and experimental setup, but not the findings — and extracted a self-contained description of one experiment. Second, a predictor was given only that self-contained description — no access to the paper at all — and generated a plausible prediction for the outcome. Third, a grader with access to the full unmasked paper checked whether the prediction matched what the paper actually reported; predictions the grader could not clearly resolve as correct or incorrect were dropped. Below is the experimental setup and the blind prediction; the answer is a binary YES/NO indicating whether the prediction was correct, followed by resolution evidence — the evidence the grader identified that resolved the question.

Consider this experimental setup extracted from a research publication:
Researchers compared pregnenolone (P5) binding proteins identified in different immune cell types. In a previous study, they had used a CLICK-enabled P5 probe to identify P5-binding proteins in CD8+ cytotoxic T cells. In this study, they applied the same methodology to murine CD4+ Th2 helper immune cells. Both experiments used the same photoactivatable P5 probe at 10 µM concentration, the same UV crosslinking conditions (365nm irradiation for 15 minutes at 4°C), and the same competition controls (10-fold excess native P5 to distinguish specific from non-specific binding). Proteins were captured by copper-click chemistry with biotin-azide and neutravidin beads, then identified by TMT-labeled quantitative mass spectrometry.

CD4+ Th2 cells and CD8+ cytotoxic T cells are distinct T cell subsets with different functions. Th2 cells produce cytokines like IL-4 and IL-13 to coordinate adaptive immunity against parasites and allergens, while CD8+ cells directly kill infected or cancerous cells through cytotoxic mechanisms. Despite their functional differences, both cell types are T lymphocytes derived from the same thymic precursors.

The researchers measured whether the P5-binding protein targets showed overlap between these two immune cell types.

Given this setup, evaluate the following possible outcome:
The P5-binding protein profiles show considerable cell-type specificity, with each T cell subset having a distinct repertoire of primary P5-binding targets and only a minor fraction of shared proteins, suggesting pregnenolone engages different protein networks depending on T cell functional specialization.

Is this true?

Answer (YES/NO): NO